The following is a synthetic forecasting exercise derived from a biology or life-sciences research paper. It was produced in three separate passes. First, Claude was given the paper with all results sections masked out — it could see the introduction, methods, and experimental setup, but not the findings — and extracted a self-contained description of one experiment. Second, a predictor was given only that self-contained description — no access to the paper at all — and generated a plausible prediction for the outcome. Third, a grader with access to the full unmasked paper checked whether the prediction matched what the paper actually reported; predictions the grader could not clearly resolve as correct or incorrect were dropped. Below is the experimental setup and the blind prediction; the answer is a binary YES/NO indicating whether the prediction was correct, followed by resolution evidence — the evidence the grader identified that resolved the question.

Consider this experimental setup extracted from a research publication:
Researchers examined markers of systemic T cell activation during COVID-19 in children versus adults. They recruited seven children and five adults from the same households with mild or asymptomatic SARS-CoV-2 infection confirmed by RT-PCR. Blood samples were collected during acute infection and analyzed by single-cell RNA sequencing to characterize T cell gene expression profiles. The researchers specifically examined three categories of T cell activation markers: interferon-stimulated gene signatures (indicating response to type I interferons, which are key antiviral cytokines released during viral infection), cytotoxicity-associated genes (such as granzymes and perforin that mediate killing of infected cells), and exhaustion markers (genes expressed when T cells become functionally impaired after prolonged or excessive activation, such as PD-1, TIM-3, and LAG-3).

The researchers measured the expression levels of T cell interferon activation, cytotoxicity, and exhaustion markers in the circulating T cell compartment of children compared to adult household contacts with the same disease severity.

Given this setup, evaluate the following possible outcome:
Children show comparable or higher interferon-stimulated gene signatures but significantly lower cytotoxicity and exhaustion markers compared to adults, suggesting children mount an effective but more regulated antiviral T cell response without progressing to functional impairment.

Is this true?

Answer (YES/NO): NO